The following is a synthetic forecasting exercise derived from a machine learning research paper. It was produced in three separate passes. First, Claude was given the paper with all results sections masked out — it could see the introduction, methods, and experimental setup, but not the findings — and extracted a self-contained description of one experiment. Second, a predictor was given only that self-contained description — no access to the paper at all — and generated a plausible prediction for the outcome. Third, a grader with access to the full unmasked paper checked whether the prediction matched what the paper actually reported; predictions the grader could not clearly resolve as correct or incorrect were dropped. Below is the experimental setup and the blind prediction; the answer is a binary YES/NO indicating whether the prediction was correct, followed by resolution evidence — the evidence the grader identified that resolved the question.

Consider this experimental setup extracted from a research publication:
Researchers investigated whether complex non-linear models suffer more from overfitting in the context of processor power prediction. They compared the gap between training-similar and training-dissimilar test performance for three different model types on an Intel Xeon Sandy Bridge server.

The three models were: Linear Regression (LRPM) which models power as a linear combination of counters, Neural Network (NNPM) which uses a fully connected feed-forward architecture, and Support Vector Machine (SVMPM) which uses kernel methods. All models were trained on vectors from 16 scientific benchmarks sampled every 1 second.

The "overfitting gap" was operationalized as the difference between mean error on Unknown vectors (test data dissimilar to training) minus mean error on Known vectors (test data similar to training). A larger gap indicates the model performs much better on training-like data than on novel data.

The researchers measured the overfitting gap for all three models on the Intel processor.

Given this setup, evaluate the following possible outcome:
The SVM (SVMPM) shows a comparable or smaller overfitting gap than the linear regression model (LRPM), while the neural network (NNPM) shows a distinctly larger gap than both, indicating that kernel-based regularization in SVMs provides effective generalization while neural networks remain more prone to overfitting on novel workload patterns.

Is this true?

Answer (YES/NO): NO